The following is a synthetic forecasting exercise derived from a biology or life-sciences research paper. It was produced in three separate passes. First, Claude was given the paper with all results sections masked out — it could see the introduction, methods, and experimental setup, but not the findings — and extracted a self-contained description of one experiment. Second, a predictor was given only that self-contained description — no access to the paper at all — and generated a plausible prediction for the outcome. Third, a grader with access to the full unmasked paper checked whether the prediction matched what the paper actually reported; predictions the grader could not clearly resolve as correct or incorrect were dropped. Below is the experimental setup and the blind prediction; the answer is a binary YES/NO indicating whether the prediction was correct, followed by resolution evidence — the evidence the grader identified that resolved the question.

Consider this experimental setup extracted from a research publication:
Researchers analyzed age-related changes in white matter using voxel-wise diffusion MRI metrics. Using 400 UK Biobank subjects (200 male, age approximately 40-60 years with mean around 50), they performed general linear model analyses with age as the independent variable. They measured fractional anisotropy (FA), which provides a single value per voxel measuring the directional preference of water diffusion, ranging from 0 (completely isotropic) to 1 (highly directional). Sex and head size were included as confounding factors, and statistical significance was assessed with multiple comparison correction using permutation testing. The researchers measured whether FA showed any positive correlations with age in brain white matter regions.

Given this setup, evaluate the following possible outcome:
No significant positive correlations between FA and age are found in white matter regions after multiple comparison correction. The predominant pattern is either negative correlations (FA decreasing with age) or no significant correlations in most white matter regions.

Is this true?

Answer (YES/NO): NO